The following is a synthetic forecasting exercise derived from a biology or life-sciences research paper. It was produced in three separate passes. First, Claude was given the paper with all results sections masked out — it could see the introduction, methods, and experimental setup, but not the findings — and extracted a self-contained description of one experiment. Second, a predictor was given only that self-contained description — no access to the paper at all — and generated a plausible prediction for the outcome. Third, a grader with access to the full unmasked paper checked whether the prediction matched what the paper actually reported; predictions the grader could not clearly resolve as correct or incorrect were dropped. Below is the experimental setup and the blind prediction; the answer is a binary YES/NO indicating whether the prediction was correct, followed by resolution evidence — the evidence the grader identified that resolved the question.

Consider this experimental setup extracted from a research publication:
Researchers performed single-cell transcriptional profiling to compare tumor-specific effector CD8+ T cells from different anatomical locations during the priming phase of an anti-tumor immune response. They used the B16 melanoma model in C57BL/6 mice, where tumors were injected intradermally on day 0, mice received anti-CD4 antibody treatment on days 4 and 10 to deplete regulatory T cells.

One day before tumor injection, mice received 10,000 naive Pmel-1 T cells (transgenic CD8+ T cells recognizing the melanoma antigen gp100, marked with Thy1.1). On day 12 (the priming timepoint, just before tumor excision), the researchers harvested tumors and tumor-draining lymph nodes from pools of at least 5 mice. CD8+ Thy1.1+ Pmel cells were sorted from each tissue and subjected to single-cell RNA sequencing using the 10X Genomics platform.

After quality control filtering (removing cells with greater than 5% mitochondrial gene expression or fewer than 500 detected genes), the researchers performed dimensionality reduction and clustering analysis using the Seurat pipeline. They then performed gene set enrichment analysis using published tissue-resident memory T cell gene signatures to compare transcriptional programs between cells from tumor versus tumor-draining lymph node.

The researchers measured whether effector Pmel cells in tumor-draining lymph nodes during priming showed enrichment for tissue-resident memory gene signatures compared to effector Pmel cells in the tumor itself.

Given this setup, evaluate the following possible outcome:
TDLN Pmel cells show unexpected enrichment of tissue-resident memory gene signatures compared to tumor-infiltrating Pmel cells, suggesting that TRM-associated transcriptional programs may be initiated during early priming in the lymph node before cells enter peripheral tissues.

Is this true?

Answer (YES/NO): YES